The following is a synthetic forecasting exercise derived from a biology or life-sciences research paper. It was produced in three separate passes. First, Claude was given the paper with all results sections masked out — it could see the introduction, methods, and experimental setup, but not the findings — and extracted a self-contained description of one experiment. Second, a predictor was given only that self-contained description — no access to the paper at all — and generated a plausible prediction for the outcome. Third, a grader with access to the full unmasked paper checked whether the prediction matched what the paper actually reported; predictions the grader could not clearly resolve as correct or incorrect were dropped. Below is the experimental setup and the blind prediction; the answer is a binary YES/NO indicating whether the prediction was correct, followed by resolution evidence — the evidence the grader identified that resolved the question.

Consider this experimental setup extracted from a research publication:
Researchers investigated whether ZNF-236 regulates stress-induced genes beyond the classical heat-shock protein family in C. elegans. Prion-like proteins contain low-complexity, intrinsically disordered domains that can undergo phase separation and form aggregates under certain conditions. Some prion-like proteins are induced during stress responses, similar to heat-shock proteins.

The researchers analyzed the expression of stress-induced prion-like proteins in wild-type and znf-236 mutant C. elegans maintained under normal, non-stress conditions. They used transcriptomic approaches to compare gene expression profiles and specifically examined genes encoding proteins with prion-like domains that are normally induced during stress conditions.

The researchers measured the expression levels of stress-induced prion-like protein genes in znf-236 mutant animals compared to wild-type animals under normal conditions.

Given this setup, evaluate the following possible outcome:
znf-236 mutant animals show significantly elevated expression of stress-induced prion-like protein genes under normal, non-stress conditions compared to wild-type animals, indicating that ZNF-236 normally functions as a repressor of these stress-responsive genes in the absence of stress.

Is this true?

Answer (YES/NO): YES